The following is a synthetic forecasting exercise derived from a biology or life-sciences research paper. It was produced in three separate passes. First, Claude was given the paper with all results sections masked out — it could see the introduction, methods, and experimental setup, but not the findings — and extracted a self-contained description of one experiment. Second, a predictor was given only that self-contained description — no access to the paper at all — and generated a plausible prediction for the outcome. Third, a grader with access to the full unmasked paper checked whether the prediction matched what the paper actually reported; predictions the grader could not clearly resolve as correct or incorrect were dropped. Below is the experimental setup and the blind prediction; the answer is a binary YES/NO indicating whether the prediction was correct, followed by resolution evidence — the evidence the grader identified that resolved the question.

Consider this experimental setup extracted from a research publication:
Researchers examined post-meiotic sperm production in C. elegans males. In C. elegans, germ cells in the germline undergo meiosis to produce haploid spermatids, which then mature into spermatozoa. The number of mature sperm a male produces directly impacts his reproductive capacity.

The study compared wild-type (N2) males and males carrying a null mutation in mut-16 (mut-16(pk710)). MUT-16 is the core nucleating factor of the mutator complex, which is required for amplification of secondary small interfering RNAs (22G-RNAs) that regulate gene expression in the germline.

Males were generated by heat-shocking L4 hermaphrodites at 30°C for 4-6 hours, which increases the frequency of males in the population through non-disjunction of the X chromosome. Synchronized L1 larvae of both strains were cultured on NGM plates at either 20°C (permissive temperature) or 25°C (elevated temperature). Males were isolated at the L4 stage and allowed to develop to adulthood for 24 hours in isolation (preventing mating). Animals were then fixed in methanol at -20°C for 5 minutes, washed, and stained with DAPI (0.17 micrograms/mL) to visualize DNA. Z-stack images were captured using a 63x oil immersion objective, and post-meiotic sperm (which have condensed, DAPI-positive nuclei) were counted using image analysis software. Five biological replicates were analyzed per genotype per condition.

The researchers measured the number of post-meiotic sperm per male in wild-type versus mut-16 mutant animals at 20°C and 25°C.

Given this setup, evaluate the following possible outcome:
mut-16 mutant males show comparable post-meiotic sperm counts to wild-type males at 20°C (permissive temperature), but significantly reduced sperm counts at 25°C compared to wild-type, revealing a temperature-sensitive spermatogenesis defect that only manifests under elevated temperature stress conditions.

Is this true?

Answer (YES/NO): NO